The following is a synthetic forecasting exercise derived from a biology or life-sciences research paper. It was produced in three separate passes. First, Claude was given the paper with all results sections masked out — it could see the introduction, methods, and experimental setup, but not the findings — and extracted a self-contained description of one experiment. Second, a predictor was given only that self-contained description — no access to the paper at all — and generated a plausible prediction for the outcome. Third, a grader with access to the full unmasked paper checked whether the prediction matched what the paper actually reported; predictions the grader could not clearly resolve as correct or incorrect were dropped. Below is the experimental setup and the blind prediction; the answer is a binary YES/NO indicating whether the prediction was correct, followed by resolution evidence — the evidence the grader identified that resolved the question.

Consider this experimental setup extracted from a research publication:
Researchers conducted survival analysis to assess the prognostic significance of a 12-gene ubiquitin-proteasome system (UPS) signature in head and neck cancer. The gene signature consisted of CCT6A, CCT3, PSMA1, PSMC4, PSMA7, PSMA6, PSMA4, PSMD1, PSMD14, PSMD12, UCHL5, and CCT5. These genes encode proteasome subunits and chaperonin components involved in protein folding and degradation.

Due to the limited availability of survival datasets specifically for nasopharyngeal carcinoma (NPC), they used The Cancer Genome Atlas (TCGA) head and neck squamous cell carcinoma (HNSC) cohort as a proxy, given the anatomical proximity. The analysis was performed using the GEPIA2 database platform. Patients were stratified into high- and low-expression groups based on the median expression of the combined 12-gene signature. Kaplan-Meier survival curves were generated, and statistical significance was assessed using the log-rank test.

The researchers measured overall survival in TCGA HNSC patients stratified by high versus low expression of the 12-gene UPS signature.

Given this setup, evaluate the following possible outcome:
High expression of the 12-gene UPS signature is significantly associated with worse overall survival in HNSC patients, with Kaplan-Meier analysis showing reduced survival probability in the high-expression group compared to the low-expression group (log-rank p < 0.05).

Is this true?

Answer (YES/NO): YES